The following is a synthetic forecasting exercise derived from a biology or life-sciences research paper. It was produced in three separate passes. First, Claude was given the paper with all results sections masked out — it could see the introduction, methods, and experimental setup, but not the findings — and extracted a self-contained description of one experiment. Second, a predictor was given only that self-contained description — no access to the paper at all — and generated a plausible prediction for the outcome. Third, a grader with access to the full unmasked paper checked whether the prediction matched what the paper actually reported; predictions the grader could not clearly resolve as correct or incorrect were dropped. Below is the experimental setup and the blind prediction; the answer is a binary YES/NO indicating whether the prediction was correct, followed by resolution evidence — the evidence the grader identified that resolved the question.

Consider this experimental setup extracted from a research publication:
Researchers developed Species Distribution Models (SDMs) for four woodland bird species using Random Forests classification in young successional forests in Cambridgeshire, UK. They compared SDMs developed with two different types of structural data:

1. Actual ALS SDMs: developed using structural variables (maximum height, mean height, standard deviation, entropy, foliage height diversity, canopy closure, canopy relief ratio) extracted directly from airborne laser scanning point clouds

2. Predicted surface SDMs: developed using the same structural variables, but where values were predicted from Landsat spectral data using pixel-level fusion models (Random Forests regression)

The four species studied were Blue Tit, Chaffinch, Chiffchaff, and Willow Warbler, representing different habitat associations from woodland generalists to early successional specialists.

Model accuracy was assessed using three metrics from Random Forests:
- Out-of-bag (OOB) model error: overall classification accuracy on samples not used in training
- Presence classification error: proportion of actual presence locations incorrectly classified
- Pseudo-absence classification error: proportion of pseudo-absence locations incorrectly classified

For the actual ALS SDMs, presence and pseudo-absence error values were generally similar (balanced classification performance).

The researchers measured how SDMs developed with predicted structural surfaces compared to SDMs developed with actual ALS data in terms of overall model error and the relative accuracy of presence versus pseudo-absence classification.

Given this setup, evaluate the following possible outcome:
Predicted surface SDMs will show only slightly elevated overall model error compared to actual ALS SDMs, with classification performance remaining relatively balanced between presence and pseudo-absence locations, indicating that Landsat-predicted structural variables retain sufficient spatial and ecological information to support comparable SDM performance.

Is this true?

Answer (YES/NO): NO